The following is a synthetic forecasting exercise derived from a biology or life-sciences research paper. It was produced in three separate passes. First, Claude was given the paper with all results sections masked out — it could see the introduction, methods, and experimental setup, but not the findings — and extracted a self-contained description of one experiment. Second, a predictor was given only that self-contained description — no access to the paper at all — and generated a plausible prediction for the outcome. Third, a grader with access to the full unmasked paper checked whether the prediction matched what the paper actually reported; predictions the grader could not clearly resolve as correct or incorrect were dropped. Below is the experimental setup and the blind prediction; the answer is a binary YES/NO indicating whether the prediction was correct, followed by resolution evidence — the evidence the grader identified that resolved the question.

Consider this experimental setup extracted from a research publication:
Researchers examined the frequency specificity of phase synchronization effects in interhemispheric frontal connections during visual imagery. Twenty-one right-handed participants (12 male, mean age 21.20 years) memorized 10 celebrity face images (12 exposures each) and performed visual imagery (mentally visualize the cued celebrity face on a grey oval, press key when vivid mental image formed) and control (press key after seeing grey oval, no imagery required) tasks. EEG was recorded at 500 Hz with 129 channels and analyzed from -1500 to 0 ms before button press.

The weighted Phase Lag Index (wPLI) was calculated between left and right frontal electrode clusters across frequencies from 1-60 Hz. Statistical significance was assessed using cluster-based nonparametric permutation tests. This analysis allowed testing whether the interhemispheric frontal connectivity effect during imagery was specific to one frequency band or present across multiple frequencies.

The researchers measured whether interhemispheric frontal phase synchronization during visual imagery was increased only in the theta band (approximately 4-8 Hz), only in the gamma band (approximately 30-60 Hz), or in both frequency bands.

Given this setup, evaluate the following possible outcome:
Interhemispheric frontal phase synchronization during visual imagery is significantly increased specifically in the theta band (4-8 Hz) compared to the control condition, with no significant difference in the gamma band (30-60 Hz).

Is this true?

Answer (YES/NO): YES